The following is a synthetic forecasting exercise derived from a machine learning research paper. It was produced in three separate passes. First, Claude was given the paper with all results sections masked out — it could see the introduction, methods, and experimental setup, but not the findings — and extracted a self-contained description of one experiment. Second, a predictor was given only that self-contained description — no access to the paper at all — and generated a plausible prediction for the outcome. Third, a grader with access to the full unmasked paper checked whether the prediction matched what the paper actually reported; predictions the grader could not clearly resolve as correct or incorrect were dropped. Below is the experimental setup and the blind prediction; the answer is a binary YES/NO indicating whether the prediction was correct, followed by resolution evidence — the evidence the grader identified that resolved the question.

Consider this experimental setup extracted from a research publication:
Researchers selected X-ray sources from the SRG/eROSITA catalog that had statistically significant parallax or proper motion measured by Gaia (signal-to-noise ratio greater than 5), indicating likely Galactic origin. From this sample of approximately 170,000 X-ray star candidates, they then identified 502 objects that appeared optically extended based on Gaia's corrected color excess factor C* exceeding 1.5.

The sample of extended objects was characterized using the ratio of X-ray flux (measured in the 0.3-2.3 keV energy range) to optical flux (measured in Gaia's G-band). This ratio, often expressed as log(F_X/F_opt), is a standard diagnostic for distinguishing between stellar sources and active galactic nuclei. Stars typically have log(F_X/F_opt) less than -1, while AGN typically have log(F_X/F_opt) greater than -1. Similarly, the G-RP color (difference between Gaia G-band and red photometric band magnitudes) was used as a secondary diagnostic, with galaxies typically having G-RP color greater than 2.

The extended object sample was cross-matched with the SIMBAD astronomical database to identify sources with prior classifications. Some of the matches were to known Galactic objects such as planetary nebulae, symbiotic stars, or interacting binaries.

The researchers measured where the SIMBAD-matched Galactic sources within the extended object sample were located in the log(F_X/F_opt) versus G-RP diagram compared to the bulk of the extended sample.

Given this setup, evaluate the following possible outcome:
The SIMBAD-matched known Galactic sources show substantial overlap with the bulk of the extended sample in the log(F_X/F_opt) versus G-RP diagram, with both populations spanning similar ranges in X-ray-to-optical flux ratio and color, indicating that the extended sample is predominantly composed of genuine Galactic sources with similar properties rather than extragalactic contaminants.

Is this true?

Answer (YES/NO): NO